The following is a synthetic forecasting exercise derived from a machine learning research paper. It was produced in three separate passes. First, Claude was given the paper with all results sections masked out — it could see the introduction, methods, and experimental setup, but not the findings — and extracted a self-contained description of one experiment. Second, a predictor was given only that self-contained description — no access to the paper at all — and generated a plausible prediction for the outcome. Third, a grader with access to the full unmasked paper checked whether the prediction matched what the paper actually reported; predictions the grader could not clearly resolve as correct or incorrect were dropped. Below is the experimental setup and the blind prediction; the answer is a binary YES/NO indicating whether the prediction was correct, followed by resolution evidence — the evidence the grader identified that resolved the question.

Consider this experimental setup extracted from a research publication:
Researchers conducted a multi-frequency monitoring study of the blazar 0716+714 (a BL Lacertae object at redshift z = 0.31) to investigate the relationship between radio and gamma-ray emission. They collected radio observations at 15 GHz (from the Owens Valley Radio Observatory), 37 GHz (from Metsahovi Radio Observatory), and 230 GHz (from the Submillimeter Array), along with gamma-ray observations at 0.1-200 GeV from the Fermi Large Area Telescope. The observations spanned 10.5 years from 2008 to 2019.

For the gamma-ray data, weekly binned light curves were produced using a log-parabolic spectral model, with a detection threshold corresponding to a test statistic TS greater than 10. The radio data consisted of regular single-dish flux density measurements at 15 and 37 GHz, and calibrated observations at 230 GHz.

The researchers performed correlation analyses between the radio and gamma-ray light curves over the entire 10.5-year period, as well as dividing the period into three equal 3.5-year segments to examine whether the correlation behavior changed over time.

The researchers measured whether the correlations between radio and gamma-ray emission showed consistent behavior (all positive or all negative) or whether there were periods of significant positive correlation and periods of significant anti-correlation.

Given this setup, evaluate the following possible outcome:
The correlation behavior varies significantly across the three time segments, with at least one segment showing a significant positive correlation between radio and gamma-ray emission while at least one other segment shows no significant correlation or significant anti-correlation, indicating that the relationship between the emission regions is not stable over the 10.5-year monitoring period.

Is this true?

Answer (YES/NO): YES